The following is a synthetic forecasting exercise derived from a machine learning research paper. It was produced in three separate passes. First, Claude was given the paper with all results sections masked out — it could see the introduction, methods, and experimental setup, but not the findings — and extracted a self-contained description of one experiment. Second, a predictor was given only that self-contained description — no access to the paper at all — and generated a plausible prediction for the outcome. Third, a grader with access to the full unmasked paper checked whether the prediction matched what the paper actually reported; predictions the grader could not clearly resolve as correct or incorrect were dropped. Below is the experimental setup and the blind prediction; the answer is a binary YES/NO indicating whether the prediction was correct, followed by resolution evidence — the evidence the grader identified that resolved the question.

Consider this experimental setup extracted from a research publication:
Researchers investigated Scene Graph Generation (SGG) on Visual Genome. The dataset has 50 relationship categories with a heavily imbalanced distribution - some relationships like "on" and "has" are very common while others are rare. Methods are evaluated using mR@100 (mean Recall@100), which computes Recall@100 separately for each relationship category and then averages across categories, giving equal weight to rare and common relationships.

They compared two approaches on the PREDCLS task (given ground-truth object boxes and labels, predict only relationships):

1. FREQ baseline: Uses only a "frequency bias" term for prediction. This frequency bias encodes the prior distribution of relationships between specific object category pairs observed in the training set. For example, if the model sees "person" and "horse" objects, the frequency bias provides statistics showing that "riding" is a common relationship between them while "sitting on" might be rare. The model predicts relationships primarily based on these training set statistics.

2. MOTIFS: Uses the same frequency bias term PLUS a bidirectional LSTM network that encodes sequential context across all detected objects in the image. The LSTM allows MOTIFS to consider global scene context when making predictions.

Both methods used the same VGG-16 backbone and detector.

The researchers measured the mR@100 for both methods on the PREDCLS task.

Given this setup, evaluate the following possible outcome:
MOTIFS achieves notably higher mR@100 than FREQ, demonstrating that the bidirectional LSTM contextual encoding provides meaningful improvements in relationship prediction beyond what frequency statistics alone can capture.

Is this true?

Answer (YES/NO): NO